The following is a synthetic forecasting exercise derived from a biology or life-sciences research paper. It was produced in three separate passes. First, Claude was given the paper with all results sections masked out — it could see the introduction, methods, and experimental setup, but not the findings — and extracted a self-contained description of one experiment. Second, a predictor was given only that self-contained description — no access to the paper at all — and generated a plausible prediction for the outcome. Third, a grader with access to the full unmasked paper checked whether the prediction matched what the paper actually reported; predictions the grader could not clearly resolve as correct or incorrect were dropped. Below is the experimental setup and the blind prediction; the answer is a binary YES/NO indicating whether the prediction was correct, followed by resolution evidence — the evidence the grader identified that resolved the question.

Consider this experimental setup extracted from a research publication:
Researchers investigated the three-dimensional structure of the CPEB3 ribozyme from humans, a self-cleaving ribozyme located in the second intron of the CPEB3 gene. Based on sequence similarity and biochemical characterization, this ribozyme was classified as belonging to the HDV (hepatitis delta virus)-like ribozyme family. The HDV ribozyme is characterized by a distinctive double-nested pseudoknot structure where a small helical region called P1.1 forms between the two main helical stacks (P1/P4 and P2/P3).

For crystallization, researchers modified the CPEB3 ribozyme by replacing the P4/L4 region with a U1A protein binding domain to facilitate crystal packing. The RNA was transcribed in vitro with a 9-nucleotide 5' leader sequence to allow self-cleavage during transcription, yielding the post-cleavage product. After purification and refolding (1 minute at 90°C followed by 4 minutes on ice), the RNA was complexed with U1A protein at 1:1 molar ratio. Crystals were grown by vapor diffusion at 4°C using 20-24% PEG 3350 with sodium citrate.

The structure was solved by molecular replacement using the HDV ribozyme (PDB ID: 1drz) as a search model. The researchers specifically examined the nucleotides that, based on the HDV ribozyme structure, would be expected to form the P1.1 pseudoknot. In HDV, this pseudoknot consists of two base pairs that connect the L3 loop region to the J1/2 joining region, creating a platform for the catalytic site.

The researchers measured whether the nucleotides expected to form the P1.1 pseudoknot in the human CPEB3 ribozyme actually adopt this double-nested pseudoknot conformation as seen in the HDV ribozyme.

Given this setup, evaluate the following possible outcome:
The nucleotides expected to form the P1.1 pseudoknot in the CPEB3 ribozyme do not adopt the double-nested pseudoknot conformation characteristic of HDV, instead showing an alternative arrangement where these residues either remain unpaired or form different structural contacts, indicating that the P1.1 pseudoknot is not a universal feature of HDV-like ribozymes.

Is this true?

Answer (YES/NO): YES